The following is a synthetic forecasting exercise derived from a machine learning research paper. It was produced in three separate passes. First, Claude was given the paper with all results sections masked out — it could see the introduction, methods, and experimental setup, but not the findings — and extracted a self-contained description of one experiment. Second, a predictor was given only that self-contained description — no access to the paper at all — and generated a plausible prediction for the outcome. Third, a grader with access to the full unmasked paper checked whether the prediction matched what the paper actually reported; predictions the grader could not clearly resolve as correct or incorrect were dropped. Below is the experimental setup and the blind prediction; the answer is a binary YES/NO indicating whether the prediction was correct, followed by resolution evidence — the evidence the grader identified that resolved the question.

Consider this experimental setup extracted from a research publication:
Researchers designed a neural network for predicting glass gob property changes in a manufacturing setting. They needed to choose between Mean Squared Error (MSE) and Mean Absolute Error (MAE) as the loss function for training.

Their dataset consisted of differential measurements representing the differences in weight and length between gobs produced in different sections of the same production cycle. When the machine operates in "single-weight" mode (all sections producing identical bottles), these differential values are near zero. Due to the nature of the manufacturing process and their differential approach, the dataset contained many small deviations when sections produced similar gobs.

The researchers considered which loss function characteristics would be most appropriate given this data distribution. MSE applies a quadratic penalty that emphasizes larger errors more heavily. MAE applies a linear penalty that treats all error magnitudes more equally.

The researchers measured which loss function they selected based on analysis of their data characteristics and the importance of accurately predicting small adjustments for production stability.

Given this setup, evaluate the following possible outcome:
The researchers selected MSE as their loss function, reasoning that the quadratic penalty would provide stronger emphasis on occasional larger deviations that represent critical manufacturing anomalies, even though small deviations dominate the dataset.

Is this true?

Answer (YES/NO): NO